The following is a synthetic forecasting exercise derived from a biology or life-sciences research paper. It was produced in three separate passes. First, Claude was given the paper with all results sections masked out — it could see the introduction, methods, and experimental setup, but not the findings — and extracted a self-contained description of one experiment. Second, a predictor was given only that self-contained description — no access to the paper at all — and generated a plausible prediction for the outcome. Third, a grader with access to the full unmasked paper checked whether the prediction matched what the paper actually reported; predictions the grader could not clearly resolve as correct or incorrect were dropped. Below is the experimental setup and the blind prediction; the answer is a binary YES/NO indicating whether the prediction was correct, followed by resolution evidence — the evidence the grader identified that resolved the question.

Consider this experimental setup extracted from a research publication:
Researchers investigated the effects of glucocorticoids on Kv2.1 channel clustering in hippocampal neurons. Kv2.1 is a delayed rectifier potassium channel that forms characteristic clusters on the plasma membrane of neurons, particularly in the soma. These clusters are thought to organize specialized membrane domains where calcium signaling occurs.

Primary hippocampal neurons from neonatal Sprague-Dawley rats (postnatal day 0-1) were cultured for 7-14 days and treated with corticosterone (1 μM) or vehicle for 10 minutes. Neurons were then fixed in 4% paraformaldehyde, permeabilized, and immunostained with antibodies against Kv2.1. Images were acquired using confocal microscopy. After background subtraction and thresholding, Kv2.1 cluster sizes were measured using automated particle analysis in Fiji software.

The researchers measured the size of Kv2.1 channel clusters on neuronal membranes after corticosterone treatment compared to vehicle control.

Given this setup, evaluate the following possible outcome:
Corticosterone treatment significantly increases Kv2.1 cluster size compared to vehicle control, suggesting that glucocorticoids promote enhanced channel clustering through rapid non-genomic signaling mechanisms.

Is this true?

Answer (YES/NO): NO